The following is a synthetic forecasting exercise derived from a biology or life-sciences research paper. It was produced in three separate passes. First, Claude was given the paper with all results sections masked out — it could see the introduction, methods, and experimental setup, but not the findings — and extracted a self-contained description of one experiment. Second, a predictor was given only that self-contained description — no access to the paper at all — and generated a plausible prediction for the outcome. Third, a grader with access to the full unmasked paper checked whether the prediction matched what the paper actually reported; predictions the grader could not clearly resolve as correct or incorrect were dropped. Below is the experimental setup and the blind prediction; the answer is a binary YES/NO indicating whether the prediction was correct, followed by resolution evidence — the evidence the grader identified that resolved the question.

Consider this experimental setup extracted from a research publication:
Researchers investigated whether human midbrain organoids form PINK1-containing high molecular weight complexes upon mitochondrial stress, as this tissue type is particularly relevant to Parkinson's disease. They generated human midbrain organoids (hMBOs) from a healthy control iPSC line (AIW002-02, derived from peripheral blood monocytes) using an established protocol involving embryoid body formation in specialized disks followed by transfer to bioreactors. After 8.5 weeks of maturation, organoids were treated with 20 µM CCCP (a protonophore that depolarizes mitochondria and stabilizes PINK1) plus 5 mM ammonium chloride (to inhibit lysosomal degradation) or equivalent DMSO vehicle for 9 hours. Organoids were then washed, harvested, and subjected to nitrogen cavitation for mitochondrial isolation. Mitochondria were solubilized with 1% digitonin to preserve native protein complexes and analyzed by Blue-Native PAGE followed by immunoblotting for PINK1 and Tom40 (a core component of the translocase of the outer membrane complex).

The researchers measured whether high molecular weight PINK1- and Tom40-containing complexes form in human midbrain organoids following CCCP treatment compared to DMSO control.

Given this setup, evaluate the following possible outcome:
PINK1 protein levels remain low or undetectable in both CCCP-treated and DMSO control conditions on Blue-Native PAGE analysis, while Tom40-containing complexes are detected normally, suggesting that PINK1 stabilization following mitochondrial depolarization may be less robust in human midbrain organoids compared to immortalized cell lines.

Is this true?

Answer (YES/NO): NO